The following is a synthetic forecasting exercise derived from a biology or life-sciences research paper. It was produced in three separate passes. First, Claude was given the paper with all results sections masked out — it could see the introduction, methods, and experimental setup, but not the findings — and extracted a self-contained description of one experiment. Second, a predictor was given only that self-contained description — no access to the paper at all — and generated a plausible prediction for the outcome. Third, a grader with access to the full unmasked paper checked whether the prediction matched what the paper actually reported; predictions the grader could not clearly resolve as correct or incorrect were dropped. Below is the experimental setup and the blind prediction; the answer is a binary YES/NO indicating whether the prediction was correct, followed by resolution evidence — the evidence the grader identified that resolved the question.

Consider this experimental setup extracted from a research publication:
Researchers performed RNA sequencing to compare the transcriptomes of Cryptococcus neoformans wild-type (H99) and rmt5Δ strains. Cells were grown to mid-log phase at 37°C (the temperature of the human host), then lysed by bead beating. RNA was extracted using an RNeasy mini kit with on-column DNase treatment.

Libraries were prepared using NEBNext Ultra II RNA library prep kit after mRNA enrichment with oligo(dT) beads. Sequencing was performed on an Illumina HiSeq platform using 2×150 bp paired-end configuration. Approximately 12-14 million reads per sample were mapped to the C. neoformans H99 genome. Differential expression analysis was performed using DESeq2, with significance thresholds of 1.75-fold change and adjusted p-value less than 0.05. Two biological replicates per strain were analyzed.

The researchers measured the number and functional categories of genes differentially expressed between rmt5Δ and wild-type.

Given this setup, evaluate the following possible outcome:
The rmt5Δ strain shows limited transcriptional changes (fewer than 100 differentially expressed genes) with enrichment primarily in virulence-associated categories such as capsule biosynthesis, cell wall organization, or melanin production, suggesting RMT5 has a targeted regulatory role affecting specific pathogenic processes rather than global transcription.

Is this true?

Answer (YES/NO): NO